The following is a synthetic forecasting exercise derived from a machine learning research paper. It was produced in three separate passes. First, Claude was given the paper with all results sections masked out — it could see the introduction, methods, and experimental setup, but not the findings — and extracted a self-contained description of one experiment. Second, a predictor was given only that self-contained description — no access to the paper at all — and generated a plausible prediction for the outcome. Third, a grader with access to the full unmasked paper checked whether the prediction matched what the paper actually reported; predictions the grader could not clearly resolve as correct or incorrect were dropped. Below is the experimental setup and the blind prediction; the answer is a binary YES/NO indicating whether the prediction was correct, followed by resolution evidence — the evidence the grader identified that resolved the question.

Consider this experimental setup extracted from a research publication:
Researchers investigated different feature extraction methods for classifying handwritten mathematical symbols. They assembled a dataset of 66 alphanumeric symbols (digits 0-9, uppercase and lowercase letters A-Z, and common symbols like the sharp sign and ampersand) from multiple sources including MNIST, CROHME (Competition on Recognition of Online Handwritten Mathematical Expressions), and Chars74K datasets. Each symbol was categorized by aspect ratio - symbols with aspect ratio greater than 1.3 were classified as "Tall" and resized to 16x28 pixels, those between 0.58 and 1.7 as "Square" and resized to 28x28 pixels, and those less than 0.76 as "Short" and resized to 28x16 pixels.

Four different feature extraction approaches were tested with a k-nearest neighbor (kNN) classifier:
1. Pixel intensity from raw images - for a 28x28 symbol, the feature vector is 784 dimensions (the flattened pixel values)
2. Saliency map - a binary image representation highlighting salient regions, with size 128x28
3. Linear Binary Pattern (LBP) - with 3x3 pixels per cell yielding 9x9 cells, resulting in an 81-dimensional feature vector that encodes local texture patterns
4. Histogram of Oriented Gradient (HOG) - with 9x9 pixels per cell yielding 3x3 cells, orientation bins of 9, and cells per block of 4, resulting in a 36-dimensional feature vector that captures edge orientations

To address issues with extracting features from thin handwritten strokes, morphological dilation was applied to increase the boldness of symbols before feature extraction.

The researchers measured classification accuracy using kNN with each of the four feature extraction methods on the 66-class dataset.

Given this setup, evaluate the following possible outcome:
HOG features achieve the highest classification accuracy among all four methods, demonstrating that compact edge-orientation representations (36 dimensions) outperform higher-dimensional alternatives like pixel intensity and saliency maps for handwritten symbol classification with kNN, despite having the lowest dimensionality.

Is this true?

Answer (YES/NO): NO